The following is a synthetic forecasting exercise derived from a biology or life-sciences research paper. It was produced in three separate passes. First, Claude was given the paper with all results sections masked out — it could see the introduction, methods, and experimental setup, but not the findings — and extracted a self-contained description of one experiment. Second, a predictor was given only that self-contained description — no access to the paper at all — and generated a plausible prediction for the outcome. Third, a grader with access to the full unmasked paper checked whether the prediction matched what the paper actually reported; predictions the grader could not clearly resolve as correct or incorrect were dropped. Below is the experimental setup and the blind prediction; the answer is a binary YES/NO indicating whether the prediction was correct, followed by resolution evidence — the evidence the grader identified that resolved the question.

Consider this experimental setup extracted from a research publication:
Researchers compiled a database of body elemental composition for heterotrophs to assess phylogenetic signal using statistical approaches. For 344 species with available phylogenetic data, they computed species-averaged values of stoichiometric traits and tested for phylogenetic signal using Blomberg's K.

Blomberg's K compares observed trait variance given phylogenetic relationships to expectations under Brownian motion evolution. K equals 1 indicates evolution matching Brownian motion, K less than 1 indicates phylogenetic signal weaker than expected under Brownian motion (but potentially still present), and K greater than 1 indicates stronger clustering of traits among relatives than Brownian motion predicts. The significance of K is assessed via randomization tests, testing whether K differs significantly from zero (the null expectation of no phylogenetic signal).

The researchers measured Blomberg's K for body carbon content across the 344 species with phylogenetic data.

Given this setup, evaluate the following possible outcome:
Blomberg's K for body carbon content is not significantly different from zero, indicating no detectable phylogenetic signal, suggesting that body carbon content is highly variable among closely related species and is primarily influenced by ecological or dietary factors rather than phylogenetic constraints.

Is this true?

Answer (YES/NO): NO